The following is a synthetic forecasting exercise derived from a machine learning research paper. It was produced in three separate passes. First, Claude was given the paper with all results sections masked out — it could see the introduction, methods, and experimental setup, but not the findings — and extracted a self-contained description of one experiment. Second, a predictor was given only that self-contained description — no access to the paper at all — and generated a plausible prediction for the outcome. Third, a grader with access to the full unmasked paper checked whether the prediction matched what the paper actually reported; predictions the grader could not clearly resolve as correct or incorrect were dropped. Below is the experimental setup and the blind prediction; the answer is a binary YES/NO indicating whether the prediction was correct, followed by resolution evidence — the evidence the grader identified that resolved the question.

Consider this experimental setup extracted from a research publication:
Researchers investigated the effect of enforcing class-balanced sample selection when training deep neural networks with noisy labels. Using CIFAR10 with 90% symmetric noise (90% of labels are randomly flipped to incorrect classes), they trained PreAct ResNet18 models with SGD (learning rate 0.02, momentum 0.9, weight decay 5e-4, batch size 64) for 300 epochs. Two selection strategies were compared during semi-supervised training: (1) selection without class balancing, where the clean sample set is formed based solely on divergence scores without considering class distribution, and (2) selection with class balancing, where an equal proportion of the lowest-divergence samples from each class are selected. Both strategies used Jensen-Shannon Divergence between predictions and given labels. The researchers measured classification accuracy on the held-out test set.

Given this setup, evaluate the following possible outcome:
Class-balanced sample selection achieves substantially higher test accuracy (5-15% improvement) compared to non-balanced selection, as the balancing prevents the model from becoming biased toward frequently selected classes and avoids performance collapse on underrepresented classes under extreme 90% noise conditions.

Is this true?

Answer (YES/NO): YES